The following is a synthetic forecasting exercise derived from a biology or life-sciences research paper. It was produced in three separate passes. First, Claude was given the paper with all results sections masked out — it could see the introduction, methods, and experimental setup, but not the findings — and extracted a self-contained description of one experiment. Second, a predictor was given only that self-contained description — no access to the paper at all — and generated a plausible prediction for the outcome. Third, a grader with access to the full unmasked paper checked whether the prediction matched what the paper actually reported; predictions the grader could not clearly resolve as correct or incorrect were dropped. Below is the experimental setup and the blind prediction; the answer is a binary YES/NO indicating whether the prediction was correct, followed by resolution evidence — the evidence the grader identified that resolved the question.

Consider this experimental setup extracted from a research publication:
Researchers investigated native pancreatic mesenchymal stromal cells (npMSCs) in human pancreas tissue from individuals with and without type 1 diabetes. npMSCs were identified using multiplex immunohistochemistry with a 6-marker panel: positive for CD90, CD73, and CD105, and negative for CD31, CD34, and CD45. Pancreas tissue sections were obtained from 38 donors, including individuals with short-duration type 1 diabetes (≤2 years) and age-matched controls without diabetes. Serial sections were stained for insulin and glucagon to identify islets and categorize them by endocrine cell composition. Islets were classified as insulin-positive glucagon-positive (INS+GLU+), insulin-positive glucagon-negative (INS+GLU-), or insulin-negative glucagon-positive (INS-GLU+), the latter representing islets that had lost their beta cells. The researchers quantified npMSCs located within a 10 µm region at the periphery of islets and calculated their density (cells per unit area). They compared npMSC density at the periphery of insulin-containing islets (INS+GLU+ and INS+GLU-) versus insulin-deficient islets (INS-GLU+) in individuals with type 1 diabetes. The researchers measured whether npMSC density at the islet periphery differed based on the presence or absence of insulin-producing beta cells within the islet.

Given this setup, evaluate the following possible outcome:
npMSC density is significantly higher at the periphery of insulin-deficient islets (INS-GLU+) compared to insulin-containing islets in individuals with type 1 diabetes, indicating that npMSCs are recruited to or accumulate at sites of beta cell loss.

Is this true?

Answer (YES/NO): NO